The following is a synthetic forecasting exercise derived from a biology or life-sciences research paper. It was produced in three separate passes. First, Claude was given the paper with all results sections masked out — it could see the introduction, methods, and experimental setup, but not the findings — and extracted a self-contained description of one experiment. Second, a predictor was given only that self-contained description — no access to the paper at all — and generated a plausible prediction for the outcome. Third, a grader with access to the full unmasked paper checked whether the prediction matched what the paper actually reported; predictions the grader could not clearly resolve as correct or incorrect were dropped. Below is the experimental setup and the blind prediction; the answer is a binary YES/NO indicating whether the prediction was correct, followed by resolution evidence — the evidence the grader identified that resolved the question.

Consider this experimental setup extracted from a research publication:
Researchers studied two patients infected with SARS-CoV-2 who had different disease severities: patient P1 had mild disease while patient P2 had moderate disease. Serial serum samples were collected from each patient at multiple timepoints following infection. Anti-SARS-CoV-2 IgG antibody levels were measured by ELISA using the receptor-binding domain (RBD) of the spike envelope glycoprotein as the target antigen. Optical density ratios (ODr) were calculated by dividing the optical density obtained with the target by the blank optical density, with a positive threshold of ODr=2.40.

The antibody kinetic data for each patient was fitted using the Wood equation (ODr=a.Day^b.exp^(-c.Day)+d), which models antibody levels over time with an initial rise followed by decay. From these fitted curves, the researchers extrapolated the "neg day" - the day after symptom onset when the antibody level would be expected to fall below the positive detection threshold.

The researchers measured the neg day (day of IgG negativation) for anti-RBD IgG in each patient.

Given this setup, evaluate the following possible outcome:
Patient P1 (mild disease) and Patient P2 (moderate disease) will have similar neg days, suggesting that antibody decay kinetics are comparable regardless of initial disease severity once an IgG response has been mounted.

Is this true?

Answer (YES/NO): NO